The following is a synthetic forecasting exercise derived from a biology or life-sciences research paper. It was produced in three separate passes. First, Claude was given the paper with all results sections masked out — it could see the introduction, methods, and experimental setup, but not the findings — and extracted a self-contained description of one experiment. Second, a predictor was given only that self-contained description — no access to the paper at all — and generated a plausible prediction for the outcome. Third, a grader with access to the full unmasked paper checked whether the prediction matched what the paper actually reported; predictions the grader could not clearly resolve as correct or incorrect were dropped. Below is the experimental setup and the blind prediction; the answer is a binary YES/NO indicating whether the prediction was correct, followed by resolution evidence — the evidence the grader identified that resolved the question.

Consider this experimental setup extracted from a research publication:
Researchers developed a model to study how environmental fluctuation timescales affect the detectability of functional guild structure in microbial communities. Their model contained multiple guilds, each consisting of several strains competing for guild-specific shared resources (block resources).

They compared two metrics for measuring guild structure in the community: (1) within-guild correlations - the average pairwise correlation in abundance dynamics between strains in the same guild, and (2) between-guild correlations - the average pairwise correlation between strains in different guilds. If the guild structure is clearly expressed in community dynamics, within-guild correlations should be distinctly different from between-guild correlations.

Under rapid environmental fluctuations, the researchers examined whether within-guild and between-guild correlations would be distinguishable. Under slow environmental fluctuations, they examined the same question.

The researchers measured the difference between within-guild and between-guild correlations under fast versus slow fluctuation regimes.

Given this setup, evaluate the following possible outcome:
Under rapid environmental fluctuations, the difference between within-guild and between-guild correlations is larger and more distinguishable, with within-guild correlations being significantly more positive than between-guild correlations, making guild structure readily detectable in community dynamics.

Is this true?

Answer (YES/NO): YES